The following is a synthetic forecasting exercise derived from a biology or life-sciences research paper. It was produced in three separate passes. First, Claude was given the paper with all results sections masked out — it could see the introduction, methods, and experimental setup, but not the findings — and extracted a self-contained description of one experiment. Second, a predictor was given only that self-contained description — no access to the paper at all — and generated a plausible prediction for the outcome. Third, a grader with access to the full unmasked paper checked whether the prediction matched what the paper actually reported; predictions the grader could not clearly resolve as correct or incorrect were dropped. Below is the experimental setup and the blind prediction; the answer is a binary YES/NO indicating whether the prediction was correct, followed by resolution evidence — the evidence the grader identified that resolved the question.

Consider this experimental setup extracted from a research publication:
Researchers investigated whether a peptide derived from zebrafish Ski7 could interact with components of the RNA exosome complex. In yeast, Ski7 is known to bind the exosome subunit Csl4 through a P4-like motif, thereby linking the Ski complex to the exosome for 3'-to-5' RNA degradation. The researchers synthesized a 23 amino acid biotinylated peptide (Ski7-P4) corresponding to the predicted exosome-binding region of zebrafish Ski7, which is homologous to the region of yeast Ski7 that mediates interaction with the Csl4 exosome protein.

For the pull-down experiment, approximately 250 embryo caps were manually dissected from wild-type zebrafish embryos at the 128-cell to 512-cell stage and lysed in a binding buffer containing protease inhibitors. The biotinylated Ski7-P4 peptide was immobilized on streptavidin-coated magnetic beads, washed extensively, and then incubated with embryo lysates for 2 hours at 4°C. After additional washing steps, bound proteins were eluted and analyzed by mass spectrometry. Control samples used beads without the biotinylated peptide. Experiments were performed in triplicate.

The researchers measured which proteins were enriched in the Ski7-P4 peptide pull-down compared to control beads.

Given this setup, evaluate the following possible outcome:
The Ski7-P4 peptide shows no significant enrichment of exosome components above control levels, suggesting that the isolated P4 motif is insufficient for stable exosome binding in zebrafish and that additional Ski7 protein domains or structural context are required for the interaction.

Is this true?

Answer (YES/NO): NO